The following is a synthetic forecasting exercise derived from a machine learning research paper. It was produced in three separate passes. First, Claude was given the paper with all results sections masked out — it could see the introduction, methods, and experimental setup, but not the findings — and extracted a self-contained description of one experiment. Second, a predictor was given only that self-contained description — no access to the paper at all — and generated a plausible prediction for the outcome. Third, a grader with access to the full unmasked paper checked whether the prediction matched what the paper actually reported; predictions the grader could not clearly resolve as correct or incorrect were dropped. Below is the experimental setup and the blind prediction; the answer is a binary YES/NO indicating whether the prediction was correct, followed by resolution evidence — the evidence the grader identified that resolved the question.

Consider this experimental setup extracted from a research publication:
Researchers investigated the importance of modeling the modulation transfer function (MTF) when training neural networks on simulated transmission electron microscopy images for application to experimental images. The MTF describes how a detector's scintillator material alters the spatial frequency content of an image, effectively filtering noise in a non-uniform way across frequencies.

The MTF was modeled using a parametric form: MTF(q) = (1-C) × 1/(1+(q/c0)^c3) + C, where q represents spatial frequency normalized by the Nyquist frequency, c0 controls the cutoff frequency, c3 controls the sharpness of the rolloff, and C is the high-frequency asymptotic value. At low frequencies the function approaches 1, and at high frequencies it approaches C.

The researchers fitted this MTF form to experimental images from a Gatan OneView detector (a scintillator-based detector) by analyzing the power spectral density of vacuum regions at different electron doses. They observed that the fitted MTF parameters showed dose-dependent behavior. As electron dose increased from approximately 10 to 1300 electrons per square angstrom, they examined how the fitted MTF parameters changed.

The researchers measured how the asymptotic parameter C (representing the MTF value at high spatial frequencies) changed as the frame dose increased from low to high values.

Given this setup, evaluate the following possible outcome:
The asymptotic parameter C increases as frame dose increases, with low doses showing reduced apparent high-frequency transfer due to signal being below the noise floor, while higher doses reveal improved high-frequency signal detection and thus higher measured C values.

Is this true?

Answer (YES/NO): NO